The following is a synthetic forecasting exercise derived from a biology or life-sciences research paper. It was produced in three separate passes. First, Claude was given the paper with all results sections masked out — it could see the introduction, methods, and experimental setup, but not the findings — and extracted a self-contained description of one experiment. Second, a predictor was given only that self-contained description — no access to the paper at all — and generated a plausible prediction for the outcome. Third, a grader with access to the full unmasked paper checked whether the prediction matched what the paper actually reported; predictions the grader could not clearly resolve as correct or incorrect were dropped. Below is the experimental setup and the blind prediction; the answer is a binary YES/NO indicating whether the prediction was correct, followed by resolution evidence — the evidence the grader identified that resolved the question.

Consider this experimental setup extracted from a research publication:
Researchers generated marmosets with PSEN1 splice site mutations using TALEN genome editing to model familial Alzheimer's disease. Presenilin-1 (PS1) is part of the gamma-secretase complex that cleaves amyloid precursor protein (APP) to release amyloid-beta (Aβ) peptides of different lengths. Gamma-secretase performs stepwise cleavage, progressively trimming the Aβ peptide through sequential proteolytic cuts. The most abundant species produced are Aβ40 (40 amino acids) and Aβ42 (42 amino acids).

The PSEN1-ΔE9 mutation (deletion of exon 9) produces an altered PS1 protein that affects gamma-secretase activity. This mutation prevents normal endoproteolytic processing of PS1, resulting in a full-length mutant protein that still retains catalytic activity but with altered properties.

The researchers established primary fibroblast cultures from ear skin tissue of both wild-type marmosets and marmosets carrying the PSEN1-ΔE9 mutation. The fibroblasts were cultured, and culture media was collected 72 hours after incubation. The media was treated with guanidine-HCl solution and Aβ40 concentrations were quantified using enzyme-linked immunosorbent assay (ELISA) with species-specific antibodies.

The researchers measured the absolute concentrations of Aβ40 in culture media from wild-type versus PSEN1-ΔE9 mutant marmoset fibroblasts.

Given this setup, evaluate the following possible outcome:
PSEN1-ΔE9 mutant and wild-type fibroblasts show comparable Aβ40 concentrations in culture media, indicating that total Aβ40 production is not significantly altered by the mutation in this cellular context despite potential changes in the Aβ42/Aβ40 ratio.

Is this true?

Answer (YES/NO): YES